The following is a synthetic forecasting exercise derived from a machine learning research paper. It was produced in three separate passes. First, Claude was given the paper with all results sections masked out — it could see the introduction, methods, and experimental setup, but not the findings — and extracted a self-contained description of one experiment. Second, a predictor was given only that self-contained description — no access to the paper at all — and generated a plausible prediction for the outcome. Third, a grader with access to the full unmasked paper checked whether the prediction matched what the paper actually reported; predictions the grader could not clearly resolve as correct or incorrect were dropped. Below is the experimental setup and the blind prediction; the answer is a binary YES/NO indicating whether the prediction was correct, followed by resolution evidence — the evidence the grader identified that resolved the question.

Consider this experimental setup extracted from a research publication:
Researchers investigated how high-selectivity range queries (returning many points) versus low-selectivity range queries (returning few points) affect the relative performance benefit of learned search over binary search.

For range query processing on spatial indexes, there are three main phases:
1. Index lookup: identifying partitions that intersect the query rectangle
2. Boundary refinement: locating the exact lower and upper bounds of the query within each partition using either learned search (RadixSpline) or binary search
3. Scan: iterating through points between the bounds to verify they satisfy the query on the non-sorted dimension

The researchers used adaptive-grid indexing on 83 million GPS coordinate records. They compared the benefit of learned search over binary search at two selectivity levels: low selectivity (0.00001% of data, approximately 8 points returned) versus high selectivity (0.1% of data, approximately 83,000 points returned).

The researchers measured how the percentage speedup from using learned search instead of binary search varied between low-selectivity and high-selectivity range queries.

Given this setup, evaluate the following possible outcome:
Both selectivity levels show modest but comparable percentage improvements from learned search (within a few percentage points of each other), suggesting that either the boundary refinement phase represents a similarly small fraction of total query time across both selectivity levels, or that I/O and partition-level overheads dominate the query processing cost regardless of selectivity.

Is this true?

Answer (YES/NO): NO